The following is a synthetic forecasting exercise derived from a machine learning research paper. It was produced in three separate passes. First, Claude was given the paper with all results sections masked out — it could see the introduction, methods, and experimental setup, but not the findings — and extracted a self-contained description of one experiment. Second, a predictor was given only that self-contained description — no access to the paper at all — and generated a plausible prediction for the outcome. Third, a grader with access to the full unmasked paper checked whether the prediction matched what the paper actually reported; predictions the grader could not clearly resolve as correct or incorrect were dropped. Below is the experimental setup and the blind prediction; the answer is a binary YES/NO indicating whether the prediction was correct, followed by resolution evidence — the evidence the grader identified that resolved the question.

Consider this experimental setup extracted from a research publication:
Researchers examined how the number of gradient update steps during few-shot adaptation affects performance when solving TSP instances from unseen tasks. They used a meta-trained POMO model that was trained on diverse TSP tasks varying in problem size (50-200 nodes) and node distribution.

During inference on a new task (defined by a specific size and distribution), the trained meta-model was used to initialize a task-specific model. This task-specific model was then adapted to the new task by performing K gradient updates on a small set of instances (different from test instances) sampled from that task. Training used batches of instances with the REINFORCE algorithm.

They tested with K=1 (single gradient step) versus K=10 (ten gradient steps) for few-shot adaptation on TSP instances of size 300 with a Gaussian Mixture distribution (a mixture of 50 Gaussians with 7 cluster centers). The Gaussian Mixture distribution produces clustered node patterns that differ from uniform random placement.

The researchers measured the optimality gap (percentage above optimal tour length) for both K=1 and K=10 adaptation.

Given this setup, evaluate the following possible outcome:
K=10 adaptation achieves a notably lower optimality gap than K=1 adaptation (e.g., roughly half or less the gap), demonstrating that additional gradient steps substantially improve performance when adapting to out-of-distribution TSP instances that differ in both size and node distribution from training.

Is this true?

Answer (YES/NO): NO